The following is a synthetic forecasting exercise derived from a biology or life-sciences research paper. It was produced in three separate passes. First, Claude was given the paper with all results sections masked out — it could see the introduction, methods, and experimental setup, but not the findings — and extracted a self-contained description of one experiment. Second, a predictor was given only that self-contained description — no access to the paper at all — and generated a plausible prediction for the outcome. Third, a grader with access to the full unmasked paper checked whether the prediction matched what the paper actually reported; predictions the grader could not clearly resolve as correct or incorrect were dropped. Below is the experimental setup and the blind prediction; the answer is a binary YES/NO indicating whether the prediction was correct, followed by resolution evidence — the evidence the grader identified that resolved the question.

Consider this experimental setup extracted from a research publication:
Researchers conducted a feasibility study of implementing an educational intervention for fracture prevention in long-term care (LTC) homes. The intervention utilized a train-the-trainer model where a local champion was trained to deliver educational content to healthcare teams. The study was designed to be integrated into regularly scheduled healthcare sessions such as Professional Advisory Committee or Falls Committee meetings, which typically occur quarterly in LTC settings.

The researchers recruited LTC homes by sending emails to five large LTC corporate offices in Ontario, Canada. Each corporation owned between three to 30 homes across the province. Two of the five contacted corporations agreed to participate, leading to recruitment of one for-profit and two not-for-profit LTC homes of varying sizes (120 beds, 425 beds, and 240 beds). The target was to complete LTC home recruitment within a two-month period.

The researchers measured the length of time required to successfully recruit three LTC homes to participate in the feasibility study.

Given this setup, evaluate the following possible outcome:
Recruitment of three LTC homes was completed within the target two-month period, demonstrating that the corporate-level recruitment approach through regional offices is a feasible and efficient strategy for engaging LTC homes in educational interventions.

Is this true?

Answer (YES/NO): NO